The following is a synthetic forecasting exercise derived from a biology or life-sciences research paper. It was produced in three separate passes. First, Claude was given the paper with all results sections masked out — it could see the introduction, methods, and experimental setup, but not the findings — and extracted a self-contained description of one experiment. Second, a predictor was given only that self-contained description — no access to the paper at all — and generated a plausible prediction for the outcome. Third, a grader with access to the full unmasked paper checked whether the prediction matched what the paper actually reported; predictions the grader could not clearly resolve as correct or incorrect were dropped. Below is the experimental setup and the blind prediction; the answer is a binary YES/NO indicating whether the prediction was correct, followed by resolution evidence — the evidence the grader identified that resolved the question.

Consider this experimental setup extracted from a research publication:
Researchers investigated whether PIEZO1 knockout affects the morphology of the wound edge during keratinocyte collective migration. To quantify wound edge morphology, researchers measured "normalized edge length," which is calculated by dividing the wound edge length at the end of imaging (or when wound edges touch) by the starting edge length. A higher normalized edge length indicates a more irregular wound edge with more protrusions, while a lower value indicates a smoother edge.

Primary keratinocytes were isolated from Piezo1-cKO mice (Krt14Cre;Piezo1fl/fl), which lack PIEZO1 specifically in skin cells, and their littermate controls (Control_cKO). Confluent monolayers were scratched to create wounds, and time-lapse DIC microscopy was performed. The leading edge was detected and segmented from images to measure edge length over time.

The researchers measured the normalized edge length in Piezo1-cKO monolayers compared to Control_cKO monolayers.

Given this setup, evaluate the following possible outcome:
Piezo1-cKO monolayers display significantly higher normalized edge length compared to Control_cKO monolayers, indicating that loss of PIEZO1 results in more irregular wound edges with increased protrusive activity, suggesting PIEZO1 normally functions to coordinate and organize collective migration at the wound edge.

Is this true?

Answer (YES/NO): YES